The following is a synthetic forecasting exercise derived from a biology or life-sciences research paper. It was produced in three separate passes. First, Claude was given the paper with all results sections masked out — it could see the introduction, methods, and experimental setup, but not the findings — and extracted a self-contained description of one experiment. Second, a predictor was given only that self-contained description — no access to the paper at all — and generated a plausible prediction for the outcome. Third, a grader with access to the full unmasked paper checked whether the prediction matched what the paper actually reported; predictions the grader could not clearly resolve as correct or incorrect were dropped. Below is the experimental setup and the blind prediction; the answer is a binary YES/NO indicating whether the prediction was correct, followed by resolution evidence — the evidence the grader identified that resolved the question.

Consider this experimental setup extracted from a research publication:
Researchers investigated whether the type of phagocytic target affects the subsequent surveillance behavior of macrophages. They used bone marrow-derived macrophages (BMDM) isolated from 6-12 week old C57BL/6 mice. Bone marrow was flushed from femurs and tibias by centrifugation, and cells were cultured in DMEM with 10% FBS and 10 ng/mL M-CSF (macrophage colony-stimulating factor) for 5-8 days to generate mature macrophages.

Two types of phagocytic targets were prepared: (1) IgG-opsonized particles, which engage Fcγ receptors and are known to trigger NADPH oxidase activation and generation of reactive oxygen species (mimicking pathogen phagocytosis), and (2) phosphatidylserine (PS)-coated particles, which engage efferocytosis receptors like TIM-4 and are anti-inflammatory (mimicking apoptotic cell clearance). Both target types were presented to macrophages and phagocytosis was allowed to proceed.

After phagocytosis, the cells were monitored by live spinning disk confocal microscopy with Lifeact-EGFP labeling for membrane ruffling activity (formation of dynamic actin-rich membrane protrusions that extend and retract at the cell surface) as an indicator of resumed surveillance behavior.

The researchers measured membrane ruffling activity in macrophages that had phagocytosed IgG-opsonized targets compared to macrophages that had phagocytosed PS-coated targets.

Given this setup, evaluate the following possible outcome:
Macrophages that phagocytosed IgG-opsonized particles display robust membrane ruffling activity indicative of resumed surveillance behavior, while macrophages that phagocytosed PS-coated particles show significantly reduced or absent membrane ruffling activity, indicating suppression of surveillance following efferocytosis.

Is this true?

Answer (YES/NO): NO